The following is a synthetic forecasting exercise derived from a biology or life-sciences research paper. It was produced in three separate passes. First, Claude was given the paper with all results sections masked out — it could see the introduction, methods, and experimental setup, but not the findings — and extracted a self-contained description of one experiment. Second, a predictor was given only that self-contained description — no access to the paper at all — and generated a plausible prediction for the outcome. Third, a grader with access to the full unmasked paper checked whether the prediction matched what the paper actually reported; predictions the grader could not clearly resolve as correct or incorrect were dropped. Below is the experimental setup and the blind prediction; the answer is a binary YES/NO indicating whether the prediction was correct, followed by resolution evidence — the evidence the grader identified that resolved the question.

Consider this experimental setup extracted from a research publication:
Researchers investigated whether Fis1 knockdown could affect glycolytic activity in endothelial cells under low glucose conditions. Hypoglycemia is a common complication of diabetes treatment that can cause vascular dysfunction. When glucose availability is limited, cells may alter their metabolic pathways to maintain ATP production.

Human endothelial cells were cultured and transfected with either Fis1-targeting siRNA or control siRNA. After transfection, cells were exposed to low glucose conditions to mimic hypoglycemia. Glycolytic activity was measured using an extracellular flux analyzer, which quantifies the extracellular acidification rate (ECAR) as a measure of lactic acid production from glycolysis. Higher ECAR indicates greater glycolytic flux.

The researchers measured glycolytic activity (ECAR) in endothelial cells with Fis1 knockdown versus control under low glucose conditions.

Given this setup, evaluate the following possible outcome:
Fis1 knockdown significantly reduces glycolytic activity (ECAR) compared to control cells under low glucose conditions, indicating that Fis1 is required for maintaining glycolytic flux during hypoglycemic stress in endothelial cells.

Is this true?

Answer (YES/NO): NO